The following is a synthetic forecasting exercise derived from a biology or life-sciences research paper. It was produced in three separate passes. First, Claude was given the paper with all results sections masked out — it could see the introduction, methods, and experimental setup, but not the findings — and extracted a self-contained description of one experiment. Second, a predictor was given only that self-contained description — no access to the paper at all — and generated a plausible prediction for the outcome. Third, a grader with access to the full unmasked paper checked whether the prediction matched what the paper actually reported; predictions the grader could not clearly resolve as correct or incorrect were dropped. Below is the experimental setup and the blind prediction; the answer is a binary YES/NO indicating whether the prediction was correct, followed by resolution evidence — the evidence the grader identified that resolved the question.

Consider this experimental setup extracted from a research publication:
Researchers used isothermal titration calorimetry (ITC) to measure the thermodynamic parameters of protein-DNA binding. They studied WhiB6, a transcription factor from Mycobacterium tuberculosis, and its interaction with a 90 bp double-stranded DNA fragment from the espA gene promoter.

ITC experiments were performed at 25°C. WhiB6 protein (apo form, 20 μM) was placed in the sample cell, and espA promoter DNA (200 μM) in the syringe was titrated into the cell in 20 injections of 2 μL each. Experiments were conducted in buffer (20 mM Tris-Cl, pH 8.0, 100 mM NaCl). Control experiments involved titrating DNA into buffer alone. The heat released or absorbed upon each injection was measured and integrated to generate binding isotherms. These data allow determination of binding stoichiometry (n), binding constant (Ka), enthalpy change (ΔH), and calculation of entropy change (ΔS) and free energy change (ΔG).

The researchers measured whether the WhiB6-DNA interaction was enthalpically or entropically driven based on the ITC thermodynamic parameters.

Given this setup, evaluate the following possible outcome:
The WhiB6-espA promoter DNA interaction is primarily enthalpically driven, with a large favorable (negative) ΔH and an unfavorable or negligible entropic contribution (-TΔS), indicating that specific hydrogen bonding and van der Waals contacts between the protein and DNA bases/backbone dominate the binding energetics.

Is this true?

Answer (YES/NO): YES